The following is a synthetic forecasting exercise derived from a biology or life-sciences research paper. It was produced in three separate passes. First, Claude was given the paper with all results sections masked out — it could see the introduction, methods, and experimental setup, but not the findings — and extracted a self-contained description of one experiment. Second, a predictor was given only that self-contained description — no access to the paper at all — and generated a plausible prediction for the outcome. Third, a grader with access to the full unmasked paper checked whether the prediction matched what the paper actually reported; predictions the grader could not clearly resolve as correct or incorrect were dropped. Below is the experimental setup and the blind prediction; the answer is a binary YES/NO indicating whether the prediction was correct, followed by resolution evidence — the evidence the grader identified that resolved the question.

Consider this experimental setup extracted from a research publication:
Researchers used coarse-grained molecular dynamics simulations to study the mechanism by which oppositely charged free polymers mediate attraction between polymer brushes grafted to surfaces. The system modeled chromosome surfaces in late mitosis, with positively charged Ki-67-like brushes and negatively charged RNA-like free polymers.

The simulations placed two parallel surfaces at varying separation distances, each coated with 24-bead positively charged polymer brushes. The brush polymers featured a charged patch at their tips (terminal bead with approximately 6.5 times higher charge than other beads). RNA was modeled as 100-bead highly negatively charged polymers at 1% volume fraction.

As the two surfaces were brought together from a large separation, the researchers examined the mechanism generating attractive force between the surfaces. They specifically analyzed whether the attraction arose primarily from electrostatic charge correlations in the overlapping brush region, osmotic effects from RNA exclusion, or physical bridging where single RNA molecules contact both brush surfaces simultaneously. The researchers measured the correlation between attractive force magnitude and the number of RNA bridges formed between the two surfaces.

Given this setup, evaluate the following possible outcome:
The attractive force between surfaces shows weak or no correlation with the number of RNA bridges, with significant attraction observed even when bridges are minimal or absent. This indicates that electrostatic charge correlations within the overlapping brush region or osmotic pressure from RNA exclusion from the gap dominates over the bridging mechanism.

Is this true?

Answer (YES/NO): NO